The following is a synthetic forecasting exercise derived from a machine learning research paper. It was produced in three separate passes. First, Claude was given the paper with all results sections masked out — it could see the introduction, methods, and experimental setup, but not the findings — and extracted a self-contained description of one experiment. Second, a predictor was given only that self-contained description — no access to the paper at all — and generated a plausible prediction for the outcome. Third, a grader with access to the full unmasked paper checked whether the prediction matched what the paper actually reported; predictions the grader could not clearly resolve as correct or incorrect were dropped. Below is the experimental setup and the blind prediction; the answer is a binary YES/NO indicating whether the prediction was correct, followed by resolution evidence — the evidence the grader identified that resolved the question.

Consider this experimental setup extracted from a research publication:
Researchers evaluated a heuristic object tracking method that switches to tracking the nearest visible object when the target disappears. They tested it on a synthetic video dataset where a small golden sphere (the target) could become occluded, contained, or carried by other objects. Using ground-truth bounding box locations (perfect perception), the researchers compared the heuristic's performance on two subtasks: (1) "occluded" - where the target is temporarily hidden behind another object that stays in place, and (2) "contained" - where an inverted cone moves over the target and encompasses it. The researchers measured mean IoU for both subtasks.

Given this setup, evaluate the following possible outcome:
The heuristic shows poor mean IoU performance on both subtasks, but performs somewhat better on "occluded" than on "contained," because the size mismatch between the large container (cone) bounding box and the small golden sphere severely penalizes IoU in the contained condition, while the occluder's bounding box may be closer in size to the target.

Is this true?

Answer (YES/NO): NO